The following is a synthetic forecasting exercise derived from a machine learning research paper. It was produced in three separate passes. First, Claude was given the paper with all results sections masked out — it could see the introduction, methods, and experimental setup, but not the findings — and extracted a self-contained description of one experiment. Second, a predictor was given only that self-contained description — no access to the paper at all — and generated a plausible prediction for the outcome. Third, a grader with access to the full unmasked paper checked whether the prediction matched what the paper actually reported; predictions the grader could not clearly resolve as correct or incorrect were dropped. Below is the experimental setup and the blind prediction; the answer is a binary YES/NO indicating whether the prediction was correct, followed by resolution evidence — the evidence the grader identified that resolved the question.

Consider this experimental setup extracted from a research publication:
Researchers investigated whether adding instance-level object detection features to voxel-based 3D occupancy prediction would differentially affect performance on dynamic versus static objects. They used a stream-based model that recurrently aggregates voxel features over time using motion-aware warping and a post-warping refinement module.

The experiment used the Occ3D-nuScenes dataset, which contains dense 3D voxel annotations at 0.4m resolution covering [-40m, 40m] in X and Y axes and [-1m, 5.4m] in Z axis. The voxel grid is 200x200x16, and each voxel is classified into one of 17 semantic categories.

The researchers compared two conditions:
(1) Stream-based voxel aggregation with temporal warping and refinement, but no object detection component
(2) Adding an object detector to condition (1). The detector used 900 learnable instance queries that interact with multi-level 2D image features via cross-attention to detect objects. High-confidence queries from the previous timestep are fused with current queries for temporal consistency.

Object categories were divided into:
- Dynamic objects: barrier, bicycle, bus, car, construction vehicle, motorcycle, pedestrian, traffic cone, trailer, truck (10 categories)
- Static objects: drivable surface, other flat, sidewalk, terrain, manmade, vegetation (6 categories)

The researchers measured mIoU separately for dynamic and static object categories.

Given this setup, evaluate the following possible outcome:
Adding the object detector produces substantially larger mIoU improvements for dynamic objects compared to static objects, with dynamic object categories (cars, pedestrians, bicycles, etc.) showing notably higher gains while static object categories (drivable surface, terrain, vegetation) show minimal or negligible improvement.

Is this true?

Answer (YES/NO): YES